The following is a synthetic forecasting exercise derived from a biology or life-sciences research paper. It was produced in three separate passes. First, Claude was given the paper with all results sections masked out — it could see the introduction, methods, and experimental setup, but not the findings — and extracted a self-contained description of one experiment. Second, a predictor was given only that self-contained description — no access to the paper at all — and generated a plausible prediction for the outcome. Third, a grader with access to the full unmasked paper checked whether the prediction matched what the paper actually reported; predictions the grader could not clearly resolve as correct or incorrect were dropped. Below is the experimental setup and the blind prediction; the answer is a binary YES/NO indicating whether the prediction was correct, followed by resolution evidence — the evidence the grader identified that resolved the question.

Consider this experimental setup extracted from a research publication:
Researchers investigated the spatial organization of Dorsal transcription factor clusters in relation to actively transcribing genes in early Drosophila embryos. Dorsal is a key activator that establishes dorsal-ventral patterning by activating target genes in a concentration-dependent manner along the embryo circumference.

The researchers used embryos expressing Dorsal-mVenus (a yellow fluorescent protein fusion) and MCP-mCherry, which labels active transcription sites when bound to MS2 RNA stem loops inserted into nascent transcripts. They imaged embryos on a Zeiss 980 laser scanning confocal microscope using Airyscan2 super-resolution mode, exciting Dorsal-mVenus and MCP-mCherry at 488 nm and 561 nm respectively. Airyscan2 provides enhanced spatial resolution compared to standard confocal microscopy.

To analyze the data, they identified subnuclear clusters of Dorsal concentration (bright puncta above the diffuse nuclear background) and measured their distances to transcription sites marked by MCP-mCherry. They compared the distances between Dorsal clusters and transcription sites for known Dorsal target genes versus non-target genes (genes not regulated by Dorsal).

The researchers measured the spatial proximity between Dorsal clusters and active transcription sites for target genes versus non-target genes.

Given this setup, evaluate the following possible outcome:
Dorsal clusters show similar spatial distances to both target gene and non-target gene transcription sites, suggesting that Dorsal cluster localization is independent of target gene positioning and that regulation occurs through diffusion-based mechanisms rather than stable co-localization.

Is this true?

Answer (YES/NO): NO